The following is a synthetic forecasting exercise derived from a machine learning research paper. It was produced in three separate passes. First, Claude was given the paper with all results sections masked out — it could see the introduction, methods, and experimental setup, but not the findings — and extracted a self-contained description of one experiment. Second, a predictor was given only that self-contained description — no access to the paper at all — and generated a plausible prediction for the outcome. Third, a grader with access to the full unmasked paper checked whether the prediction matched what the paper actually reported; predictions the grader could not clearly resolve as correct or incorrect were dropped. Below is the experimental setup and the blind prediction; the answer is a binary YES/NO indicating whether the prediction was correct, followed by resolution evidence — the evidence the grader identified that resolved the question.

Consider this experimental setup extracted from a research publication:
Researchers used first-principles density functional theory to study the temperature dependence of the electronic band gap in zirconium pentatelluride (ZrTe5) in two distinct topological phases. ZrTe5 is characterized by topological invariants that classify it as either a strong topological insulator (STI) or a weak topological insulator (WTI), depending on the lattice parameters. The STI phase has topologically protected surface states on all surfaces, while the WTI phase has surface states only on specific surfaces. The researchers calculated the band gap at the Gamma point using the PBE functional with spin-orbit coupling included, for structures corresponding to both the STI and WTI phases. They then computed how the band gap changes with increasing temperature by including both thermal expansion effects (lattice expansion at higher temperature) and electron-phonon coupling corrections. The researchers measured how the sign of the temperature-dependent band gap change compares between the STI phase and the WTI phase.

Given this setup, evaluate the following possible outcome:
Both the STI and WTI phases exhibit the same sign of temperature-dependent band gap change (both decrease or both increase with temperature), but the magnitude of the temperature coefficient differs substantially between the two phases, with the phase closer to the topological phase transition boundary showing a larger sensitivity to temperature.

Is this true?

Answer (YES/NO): NO